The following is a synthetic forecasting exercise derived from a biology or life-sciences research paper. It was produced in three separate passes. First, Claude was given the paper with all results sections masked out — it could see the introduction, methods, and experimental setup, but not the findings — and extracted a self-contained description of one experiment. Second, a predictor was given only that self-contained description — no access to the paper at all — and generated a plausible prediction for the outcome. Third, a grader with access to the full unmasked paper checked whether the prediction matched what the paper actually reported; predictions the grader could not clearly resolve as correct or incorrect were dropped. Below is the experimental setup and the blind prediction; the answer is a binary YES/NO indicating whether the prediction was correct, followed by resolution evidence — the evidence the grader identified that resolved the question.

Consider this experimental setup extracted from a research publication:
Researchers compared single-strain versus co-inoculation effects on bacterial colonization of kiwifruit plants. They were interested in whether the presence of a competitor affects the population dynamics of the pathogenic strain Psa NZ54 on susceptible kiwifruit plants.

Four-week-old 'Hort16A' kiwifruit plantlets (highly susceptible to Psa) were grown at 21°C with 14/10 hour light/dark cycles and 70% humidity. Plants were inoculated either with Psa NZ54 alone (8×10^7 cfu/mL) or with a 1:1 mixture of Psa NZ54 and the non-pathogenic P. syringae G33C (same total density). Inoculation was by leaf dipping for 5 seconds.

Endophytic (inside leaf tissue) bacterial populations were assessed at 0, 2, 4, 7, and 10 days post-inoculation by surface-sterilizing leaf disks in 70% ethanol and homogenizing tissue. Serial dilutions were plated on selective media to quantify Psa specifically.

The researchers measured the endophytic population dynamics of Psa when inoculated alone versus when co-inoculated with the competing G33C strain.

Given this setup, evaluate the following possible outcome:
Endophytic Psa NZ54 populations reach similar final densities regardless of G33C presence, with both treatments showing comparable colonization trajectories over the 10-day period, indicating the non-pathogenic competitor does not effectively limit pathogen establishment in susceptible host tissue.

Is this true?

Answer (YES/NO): NO